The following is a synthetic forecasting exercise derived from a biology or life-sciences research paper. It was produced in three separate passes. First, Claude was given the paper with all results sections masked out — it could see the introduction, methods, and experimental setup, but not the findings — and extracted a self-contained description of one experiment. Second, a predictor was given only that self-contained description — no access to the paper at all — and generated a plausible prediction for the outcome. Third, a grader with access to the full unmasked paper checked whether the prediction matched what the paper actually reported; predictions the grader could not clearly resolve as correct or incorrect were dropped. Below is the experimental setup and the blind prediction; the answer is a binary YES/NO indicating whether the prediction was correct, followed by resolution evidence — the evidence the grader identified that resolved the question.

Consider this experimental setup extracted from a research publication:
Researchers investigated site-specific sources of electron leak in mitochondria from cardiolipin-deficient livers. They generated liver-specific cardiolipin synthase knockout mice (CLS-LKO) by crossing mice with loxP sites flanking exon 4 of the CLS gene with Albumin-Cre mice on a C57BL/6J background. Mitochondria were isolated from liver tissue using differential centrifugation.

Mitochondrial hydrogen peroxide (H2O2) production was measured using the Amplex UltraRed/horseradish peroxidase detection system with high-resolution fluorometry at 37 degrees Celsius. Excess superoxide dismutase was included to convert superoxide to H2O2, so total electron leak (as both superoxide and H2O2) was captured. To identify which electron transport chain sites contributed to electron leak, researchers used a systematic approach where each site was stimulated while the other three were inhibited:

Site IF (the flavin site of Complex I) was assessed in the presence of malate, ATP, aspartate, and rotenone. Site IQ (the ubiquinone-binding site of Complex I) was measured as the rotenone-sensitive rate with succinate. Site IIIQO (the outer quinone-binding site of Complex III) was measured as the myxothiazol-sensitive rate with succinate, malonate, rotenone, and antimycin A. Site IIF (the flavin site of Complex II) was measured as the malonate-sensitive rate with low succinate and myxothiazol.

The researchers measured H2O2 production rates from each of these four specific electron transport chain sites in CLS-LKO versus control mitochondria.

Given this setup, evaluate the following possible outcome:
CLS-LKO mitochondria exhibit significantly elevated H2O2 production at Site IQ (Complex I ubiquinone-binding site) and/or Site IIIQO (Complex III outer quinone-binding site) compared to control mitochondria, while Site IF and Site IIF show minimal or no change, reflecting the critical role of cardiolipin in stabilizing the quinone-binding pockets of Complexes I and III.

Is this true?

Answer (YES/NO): NO